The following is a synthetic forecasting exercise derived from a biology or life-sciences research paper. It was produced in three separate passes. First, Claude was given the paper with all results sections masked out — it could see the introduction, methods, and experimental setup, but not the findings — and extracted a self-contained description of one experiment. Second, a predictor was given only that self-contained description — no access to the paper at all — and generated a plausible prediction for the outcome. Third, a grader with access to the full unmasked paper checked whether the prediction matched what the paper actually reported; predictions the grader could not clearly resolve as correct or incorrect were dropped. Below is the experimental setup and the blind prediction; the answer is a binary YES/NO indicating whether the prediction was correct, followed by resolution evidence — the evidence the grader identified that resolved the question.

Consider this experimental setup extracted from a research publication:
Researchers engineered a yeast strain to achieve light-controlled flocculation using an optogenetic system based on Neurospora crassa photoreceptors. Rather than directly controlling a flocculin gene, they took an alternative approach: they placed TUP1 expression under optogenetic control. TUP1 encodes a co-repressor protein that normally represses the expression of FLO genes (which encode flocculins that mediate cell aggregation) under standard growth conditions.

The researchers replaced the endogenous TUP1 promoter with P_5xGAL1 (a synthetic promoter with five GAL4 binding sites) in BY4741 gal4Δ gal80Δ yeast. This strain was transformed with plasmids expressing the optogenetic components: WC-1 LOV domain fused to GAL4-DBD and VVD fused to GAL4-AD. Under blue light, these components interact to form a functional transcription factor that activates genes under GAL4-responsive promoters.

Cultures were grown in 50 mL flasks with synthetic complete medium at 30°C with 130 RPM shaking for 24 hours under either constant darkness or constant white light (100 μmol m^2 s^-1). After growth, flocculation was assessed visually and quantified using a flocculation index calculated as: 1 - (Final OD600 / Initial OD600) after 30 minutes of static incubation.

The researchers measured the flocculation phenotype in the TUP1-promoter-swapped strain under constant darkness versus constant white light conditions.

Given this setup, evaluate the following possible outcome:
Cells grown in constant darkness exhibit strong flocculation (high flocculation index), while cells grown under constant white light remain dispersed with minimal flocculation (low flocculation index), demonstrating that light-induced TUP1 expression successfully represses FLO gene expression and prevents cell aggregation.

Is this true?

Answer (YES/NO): YES